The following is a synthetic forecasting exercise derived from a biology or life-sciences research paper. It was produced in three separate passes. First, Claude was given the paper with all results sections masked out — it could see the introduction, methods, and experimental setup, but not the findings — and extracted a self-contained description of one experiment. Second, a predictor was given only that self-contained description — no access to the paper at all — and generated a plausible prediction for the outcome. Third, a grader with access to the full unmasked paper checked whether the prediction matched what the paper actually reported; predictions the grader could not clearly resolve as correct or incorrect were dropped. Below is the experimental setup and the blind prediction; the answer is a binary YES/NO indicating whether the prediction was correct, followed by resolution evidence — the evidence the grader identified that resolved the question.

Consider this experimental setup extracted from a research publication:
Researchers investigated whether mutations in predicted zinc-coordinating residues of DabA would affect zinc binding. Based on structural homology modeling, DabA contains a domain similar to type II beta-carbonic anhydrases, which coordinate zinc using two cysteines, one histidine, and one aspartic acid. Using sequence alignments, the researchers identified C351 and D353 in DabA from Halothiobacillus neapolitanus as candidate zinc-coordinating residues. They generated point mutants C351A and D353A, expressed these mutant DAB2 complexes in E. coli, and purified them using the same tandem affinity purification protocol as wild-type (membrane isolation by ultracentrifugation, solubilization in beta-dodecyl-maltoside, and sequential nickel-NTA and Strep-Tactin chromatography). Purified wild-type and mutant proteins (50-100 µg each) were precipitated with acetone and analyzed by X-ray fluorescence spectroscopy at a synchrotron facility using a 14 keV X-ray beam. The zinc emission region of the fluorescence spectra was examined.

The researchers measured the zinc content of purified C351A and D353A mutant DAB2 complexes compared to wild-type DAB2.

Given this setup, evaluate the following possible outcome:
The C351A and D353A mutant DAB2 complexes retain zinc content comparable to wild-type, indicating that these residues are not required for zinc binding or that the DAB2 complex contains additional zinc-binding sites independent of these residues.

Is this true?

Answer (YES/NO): NO